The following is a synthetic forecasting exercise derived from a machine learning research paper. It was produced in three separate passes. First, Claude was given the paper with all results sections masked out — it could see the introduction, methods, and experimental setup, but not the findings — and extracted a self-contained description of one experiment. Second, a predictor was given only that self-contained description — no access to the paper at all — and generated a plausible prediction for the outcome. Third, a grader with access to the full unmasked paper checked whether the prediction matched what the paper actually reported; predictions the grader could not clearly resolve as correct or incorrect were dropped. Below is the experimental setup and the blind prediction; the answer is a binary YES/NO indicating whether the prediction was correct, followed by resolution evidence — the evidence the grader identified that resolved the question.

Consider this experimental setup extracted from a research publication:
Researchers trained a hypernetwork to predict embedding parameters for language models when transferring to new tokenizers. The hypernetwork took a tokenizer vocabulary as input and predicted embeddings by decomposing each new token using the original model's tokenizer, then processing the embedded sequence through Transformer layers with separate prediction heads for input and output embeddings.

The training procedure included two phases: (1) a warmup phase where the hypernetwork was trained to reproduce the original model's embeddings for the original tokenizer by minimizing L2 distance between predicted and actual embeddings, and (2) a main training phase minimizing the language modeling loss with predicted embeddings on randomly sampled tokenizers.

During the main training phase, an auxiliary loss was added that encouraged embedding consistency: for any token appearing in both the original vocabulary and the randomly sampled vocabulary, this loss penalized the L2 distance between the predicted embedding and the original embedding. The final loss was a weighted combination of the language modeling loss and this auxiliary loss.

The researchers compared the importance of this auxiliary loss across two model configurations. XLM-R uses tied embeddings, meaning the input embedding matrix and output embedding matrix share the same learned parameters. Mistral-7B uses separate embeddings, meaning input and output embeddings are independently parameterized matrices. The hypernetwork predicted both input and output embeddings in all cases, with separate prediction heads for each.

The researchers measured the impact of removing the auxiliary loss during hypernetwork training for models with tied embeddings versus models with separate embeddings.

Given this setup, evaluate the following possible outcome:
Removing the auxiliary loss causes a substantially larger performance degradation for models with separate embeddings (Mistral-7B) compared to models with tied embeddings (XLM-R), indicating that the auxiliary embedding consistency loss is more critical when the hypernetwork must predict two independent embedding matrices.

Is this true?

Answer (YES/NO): YES